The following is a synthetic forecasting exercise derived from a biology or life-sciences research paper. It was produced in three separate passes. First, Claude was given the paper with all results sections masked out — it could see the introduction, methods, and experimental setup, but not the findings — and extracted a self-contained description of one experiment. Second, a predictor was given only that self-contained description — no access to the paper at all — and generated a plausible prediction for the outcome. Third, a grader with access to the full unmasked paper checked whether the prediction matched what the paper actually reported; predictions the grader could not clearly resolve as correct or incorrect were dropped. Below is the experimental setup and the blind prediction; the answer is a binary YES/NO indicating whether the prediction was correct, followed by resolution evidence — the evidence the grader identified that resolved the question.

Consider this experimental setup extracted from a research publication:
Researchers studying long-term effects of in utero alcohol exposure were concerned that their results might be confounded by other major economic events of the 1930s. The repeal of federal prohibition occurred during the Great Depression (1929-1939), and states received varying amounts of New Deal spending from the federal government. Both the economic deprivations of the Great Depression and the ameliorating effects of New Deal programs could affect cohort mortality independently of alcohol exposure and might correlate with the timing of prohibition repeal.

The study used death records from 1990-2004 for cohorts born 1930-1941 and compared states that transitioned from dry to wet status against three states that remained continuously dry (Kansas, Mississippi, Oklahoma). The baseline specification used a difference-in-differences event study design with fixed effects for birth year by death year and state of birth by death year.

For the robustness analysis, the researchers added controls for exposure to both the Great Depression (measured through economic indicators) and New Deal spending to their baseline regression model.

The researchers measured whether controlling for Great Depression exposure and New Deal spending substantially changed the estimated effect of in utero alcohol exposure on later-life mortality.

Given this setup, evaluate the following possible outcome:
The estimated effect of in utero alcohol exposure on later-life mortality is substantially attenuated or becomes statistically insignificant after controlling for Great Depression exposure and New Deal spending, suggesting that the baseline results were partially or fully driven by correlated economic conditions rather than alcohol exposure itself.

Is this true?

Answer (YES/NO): NO